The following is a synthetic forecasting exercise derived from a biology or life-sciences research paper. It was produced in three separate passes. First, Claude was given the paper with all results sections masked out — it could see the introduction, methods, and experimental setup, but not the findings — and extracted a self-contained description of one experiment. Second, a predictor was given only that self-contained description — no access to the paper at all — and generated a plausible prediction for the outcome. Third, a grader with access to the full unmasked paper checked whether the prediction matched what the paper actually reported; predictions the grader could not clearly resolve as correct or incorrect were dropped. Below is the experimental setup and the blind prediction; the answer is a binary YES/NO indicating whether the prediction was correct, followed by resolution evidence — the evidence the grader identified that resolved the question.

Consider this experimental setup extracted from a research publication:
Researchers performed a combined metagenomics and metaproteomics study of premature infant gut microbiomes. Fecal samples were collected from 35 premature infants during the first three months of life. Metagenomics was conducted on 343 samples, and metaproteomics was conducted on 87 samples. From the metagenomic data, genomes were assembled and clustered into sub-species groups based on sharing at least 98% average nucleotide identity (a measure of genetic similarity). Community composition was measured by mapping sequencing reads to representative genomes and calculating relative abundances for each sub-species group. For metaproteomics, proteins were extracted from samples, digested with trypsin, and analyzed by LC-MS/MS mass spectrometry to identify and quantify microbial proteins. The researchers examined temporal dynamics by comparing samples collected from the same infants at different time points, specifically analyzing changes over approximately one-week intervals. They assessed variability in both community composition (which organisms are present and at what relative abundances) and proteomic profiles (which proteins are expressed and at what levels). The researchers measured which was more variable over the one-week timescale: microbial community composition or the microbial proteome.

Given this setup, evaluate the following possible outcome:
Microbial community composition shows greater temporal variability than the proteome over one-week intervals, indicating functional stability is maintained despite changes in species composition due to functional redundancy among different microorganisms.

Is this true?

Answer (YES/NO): NO